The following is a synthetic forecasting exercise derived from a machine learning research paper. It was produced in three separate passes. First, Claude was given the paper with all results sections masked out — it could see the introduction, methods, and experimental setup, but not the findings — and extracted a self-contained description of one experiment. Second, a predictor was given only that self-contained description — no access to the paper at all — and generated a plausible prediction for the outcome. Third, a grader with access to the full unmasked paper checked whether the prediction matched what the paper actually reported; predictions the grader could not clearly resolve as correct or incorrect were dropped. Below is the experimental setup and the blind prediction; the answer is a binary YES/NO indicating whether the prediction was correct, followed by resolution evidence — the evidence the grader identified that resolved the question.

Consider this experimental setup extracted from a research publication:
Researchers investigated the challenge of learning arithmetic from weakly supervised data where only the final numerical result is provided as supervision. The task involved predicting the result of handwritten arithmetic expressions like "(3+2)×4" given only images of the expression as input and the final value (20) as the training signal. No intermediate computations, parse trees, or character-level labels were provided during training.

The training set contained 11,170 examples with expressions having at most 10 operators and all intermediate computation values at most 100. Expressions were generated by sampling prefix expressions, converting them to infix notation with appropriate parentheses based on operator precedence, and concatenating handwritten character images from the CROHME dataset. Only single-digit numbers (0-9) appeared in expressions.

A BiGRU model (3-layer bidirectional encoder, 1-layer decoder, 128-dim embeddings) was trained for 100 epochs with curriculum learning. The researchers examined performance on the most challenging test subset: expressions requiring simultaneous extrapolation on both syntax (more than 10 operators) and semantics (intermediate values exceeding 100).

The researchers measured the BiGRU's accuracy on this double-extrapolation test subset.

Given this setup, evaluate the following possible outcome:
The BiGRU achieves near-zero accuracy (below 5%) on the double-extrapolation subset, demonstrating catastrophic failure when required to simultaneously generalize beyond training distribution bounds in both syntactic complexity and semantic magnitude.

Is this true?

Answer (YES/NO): NO